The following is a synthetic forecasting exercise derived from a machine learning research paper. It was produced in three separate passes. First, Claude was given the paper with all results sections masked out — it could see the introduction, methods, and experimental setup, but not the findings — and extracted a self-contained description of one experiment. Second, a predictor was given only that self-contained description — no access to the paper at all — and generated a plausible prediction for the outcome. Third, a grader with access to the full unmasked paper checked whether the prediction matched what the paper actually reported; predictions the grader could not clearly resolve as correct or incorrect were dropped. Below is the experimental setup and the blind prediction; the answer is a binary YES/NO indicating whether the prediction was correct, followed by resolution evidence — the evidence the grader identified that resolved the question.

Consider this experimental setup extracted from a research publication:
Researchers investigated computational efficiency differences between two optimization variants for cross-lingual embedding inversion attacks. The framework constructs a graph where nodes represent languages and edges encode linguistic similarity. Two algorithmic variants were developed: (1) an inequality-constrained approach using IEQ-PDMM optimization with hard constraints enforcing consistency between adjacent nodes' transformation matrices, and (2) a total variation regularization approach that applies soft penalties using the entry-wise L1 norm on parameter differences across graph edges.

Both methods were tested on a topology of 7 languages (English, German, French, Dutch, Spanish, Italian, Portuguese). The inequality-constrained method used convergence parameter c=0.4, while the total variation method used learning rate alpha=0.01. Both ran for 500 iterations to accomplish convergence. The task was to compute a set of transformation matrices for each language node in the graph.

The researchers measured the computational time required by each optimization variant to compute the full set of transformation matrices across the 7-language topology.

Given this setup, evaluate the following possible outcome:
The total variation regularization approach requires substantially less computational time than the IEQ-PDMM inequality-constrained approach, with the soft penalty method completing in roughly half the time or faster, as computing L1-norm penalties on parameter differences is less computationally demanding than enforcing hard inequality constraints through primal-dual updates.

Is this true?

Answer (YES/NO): YES